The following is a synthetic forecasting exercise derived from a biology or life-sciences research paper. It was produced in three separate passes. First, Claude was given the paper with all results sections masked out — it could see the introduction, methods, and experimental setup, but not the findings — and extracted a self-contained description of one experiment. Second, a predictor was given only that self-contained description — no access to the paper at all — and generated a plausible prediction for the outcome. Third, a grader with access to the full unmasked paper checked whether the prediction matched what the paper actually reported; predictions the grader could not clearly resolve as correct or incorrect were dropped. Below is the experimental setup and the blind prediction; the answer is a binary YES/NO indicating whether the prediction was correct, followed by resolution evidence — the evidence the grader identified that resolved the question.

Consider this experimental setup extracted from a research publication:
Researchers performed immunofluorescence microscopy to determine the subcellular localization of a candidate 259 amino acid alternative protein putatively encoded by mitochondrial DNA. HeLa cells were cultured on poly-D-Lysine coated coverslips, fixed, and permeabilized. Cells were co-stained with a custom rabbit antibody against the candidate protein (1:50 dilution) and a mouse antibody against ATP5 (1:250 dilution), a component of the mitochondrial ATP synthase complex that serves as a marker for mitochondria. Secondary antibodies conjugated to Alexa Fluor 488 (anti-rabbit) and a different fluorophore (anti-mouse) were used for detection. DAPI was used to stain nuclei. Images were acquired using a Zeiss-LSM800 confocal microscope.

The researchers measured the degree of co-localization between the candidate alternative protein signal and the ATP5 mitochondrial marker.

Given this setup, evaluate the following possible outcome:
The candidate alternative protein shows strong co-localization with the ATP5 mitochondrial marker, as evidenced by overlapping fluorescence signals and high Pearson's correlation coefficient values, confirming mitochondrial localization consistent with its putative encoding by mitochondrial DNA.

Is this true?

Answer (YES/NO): NO